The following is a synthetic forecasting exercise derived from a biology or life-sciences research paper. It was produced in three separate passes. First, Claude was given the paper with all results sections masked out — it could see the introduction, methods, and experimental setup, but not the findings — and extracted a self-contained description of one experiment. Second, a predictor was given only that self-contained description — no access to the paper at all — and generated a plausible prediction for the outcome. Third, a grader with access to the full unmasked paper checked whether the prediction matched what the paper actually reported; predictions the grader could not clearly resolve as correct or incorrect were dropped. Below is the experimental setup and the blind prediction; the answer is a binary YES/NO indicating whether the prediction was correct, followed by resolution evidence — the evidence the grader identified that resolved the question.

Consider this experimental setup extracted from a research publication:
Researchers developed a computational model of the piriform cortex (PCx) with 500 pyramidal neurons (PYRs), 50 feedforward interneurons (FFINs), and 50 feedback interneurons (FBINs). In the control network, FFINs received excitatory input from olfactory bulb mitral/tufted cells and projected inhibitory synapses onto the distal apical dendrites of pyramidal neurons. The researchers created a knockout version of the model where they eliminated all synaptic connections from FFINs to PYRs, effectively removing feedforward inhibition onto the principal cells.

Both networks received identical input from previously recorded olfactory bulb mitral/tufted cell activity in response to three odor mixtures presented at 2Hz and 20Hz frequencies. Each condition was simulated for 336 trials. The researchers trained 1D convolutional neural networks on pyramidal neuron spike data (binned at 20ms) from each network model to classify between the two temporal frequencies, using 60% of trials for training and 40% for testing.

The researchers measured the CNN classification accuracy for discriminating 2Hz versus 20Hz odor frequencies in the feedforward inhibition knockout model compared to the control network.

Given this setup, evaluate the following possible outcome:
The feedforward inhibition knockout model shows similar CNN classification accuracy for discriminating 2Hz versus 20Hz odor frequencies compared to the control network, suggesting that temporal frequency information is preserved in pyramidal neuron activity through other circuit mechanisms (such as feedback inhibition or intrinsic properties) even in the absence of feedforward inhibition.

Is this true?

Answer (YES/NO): NO